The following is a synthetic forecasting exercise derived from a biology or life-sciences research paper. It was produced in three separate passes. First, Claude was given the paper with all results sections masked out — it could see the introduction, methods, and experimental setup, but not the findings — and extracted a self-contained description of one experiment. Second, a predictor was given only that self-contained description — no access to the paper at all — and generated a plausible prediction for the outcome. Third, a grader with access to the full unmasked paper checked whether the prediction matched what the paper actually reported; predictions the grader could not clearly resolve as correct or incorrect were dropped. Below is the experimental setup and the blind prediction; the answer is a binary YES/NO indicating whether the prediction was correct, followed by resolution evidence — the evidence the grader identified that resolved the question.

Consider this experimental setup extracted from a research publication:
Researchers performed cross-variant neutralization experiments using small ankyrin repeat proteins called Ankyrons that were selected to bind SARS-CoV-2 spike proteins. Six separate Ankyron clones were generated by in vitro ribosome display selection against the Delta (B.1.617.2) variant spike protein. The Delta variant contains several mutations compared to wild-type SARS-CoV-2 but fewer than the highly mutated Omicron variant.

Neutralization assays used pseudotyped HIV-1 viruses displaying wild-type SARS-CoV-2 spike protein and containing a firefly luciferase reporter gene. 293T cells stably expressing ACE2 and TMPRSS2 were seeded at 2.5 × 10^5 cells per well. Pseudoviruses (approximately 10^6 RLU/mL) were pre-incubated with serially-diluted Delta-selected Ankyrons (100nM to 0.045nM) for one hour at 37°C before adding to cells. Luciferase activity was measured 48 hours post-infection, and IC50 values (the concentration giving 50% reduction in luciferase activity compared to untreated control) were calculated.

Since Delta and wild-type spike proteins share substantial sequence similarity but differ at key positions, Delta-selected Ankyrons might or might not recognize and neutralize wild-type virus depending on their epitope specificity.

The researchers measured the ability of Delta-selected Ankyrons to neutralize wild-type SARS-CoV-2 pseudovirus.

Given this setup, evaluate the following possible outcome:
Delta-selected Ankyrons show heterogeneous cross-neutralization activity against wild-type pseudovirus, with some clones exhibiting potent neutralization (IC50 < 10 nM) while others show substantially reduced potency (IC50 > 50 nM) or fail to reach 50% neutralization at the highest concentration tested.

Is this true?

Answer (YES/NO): YES